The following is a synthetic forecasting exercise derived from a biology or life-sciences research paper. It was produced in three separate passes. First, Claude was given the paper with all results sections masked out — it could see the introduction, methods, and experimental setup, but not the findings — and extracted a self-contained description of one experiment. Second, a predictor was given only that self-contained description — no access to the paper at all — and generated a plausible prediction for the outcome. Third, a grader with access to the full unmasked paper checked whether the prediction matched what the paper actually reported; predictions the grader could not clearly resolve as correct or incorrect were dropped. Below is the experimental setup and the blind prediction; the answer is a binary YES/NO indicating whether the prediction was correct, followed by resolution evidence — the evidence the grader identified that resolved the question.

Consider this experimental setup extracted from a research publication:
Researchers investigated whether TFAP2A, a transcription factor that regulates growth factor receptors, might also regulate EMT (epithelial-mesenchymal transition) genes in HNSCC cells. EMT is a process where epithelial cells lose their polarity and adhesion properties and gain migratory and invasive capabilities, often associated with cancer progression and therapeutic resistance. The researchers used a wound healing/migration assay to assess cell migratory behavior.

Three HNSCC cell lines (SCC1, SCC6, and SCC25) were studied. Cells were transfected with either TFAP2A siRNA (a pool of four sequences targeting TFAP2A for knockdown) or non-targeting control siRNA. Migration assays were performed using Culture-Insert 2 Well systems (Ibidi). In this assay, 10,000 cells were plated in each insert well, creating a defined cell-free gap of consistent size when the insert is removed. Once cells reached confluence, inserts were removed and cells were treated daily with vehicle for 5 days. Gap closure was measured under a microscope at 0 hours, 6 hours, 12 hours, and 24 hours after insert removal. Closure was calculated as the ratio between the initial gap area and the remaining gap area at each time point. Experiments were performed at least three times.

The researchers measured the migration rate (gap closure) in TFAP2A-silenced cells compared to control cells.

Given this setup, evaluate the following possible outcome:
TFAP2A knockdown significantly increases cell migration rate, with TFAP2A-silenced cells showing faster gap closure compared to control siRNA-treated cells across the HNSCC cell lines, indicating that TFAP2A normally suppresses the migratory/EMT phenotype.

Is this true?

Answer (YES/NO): NO